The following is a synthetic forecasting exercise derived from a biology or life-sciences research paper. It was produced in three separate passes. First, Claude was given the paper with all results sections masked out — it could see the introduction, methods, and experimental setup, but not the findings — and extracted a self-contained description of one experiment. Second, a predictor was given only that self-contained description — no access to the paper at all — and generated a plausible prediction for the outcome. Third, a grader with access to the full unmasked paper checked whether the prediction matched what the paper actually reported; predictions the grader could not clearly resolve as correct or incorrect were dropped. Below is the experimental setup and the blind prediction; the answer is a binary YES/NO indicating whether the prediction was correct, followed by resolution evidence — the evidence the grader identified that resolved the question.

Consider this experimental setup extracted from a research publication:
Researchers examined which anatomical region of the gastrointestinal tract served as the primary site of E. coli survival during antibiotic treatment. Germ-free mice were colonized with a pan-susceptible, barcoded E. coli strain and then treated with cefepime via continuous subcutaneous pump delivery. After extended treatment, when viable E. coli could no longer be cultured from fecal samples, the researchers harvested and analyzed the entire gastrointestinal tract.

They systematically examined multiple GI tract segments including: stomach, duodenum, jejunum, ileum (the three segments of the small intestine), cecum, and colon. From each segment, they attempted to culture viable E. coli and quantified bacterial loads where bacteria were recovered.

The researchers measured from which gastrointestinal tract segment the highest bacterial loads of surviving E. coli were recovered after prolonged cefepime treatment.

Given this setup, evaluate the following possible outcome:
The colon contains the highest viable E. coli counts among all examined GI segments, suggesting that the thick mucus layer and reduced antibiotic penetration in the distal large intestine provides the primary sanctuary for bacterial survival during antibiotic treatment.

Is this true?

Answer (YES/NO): NO